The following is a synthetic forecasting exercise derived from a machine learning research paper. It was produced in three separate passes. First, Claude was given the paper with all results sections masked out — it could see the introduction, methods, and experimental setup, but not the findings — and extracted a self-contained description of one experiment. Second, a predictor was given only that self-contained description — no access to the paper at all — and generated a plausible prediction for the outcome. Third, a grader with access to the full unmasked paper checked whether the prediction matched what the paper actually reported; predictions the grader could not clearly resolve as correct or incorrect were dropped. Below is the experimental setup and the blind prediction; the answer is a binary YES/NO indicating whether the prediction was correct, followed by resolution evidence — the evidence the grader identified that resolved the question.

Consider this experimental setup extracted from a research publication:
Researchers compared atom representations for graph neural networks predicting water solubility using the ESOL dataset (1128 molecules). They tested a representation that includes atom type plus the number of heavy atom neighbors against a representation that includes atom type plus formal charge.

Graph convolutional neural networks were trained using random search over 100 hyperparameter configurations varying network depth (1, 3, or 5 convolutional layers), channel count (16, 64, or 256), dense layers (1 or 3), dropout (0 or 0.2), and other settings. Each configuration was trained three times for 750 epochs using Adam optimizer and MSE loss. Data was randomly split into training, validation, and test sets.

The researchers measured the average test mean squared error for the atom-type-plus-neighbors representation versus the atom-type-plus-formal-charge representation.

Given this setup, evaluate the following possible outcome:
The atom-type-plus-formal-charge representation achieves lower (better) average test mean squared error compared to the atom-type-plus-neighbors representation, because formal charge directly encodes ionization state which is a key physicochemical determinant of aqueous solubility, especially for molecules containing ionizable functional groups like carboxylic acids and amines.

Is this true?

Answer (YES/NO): NO